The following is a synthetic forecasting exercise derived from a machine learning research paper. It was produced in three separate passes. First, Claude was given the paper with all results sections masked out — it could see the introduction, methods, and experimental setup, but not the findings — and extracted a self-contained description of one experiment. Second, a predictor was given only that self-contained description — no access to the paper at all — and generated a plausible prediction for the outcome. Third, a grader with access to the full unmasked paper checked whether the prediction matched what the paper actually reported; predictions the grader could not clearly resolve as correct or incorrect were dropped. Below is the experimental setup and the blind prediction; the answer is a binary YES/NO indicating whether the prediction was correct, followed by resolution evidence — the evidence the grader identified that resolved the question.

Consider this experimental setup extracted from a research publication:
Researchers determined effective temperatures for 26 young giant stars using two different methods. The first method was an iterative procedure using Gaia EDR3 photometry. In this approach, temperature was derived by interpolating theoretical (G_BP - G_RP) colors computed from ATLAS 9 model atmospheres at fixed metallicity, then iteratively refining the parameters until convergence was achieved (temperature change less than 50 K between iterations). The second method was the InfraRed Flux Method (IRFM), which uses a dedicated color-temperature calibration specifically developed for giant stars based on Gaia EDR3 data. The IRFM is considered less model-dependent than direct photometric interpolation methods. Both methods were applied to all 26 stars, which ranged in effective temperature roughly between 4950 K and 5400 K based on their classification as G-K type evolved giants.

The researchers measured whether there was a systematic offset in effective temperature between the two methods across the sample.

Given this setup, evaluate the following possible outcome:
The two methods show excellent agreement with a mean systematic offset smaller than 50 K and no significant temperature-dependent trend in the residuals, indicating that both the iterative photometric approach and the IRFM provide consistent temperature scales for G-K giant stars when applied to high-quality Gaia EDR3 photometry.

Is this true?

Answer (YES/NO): NO